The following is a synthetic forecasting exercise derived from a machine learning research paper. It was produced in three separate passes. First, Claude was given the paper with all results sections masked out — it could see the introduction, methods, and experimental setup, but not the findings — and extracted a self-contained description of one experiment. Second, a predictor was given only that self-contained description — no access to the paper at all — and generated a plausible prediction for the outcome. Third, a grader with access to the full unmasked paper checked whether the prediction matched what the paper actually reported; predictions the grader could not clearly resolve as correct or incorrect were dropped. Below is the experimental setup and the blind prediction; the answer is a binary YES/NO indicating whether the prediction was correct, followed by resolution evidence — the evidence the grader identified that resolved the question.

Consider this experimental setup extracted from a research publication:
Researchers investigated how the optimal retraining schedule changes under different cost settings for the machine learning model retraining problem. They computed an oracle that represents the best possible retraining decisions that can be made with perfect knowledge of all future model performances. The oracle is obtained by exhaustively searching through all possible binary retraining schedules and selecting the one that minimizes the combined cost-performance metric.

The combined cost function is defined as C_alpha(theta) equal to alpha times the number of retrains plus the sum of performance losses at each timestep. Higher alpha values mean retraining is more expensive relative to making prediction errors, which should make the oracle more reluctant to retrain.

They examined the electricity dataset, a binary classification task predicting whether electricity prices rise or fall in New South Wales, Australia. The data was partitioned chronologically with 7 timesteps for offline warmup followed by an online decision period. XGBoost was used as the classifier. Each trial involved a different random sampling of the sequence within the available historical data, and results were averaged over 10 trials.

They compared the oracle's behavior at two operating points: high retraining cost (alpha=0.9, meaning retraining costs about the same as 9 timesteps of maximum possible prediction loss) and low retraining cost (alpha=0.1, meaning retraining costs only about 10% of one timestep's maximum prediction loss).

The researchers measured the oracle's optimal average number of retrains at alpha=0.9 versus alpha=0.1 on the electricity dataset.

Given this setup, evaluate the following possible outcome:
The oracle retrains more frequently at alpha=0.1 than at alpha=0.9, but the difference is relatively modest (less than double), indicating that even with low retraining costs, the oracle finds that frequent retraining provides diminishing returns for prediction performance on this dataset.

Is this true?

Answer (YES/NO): NO